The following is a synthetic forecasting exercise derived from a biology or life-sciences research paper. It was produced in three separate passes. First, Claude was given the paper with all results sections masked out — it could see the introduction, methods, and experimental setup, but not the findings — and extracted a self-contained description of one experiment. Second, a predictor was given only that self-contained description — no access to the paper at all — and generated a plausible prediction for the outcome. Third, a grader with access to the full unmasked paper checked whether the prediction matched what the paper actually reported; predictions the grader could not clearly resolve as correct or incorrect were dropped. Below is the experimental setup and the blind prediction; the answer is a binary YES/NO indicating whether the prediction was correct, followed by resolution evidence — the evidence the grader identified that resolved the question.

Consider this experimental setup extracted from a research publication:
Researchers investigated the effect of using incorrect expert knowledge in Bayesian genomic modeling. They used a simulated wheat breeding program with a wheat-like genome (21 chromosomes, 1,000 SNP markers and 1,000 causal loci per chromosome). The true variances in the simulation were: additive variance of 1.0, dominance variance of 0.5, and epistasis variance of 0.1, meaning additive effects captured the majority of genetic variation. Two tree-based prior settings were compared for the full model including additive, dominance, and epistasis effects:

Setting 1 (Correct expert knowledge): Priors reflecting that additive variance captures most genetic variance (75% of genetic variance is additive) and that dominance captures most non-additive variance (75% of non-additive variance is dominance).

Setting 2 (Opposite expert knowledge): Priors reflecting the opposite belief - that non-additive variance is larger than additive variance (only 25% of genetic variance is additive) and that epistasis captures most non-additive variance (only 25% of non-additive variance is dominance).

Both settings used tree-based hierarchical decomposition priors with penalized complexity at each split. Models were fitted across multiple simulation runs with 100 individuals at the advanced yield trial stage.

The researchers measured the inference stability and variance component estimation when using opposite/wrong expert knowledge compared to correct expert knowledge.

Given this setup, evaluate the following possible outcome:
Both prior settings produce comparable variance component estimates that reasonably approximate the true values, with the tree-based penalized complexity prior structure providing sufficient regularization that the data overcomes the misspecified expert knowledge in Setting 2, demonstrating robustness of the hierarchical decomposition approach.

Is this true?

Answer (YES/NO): NO